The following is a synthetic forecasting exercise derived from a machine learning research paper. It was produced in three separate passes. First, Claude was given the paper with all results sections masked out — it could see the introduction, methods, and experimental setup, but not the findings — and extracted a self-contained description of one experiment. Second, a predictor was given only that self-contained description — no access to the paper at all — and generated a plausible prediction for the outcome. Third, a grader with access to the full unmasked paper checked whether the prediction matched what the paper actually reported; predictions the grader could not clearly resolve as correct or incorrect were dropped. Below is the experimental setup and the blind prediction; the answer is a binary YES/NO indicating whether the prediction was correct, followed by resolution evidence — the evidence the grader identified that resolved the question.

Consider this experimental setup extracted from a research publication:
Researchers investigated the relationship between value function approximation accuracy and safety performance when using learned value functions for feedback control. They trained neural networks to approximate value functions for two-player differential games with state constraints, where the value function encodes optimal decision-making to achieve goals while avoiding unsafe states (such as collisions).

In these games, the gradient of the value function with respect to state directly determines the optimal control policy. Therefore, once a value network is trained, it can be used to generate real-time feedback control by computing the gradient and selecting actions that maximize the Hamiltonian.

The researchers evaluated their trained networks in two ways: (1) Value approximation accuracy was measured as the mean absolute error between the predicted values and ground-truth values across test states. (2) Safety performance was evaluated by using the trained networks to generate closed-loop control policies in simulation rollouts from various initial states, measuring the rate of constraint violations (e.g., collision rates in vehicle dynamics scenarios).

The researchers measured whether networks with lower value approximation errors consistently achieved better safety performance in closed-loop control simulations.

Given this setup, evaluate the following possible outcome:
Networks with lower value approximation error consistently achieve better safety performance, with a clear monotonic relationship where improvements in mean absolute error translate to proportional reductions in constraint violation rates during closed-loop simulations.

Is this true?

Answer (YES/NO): NO